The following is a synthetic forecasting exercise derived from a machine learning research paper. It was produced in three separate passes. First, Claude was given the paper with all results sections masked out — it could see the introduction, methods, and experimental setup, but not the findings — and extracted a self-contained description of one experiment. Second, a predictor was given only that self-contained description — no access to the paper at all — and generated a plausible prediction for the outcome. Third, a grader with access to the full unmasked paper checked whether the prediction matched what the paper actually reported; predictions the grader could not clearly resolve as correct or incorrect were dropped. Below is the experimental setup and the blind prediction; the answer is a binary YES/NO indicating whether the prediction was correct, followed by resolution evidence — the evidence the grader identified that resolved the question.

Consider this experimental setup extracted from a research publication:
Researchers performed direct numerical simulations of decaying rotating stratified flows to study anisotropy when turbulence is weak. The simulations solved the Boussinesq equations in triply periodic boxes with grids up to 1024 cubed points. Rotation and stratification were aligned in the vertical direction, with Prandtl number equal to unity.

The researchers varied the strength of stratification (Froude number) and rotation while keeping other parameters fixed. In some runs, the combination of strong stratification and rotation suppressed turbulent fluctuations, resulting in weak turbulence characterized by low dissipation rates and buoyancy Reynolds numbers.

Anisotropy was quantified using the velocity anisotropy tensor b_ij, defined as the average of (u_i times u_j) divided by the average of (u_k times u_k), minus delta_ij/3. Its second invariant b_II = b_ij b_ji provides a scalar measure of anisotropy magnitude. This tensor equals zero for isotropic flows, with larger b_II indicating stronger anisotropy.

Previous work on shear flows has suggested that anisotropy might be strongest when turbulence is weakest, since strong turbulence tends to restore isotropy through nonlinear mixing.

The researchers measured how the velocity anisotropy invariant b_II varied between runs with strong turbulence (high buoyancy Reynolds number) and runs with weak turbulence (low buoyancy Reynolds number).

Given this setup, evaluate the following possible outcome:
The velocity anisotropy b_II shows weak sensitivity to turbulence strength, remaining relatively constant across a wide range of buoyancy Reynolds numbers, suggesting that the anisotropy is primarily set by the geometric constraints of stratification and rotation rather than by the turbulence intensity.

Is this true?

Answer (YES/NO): NO